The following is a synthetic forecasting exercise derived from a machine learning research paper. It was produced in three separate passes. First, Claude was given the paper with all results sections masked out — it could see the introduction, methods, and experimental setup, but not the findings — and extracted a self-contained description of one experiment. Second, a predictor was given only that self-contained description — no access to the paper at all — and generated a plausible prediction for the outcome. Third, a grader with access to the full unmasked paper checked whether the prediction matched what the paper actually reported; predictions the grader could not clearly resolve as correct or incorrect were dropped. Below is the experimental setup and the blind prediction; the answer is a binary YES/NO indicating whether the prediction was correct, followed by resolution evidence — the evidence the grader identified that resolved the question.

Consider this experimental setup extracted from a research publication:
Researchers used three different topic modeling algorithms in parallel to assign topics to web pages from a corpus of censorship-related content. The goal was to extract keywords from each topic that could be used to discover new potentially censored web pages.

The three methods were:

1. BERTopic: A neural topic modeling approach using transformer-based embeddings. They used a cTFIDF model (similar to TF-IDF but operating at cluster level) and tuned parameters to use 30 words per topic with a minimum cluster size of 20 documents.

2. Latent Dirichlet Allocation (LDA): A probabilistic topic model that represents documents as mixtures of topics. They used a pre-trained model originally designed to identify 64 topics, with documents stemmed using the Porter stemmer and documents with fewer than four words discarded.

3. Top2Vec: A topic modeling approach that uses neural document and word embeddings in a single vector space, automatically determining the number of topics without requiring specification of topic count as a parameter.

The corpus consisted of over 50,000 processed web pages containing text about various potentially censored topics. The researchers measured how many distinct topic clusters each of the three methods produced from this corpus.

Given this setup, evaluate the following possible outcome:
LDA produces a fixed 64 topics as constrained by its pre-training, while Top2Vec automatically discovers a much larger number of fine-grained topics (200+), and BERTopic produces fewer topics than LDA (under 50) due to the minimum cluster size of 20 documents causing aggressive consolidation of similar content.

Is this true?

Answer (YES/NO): NO